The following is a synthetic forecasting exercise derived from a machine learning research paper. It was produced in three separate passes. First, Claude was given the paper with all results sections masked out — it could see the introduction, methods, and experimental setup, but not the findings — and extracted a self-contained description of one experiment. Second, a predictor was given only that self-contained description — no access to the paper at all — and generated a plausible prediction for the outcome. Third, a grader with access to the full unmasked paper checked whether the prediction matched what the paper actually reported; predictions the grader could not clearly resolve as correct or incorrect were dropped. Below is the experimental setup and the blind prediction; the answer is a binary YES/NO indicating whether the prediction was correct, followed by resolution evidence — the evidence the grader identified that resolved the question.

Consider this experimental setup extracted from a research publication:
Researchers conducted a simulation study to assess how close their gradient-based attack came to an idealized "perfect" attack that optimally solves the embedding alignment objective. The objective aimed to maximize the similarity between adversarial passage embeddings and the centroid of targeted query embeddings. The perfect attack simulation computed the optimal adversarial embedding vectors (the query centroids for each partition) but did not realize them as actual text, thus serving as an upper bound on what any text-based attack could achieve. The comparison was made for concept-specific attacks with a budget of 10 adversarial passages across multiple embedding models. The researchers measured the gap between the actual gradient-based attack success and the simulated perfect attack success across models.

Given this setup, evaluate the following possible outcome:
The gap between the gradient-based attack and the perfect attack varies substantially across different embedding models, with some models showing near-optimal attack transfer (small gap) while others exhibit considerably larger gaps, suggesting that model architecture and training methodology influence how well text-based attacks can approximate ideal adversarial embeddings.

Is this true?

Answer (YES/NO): NO